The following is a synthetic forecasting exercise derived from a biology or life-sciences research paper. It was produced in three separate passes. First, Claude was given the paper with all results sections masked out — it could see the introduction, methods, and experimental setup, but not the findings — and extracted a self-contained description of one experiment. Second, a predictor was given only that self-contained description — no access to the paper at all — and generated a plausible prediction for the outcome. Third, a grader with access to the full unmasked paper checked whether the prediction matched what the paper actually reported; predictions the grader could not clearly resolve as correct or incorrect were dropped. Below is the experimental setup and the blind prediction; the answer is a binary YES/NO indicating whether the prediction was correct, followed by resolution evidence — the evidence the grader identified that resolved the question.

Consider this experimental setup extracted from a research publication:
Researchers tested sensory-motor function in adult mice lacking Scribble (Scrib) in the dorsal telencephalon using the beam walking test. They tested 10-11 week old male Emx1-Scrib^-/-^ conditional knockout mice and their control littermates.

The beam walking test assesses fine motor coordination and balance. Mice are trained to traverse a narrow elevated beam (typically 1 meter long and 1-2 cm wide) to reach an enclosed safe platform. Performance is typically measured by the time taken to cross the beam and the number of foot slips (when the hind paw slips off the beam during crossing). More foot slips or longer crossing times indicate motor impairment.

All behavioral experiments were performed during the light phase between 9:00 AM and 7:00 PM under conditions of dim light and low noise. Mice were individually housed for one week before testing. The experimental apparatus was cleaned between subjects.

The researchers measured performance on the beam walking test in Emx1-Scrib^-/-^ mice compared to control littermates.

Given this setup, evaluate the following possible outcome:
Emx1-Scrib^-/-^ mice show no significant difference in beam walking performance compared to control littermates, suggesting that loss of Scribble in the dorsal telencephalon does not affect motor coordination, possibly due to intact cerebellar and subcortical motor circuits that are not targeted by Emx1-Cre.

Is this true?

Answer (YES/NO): YES